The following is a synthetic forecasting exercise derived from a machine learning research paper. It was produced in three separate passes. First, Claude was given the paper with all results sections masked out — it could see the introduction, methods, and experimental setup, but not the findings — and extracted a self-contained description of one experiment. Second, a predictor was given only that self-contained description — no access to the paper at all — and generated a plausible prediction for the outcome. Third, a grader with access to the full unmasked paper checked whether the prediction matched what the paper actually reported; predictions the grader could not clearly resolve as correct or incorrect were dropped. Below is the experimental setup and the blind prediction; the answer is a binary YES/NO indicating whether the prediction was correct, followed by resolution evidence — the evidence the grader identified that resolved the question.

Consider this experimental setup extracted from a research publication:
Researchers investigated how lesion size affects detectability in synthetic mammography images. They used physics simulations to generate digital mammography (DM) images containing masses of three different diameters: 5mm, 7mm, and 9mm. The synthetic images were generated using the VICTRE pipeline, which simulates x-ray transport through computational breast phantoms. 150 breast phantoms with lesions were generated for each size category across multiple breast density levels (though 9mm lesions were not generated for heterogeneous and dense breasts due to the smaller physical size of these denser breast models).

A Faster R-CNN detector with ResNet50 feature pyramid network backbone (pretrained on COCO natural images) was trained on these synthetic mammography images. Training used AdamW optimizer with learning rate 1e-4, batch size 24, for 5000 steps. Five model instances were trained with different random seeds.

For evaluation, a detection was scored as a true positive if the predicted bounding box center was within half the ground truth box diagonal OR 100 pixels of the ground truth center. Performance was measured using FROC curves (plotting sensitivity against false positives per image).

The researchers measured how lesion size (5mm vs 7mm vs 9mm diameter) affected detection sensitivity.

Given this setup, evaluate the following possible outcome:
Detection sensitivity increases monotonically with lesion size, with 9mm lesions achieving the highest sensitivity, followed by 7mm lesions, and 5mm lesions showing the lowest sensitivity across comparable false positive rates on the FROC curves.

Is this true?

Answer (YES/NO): YES